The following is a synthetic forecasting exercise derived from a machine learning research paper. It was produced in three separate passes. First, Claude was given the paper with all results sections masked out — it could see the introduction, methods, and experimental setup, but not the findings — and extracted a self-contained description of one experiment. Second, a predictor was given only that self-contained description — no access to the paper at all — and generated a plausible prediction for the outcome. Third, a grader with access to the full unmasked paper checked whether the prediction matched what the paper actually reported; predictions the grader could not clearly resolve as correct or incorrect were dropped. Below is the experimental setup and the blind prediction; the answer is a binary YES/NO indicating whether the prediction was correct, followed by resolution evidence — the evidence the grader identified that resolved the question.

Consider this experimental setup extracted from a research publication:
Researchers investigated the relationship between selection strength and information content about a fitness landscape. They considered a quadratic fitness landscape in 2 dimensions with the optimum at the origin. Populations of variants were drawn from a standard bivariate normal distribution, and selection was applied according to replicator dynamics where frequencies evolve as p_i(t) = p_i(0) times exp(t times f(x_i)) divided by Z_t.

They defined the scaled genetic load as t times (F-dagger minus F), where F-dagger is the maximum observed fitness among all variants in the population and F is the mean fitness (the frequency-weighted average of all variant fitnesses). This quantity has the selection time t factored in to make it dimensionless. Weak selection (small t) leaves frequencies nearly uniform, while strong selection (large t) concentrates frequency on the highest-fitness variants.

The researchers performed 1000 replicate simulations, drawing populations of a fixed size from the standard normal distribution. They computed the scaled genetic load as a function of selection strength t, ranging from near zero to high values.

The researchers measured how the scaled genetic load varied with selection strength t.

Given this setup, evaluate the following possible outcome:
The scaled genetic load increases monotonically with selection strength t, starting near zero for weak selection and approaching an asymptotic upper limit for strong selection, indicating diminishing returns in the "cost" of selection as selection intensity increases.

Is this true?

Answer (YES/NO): NO